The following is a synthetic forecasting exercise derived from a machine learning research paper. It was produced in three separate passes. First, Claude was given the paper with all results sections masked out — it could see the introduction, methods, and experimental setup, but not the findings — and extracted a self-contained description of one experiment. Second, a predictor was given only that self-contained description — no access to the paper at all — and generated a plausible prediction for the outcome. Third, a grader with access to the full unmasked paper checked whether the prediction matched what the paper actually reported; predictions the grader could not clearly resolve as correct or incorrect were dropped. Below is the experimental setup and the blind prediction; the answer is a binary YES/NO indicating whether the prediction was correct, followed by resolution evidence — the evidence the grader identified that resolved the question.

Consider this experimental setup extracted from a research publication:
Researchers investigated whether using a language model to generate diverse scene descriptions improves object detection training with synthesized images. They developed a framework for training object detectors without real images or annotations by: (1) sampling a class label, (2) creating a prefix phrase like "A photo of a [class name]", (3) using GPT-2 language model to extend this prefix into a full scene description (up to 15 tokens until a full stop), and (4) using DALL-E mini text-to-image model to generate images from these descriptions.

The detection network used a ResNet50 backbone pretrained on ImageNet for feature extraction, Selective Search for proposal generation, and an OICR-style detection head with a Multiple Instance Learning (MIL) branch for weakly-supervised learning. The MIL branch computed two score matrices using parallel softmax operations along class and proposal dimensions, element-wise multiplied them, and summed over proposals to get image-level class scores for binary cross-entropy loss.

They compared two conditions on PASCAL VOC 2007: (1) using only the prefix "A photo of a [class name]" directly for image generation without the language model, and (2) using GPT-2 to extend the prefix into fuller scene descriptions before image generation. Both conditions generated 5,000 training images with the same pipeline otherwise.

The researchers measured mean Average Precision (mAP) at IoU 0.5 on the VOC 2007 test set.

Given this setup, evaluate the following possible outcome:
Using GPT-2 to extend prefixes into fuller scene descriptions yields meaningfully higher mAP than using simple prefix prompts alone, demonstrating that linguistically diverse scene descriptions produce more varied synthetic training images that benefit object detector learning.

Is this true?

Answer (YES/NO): YES